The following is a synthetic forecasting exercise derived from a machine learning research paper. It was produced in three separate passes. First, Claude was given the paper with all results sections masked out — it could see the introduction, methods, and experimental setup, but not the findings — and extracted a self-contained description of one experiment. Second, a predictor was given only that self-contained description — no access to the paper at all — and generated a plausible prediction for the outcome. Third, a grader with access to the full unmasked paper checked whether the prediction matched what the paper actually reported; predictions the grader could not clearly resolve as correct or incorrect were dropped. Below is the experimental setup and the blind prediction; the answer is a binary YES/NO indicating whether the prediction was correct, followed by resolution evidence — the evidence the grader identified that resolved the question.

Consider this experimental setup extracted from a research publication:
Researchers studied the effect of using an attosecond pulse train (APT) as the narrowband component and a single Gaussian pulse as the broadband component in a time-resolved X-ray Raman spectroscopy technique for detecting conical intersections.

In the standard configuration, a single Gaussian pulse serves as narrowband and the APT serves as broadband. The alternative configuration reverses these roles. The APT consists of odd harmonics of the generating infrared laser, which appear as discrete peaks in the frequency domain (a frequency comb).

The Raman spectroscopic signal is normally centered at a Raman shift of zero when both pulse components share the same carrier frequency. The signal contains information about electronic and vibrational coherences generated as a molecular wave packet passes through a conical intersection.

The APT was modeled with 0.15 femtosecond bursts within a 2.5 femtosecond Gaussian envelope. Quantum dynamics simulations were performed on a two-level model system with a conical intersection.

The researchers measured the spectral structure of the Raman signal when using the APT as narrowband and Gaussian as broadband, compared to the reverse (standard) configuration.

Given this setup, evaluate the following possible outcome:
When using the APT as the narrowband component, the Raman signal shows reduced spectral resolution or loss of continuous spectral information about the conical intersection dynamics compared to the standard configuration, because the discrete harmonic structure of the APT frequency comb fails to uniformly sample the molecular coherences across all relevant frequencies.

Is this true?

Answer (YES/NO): NO